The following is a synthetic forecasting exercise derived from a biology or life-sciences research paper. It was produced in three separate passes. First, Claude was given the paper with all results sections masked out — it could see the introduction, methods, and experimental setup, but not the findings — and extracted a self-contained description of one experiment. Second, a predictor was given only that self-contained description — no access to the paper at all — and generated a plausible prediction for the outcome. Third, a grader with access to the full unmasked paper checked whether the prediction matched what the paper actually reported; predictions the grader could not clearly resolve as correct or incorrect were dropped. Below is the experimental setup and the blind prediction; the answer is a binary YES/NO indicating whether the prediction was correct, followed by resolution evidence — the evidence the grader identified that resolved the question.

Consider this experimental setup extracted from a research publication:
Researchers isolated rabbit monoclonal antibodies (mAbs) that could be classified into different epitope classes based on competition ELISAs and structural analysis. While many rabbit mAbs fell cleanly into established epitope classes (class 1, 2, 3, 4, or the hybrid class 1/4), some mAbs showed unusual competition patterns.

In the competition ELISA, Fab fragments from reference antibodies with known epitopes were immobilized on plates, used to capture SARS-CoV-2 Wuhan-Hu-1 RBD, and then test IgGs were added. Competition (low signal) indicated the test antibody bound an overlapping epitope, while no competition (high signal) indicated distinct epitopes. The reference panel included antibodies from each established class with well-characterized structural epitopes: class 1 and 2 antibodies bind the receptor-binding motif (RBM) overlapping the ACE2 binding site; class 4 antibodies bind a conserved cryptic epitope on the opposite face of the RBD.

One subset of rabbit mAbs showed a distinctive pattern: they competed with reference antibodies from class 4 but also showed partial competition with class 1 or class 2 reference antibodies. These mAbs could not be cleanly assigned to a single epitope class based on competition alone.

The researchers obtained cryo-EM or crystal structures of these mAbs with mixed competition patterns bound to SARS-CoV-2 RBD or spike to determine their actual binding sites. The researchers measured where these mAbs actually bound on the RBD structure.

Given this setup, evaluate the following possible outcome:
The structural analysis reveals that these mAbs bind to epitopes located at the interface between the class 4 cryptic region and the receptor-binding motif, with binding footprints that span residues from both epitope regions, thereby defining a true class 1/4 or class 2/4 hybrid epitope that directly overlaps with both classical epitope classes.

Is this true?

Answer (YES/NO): YES